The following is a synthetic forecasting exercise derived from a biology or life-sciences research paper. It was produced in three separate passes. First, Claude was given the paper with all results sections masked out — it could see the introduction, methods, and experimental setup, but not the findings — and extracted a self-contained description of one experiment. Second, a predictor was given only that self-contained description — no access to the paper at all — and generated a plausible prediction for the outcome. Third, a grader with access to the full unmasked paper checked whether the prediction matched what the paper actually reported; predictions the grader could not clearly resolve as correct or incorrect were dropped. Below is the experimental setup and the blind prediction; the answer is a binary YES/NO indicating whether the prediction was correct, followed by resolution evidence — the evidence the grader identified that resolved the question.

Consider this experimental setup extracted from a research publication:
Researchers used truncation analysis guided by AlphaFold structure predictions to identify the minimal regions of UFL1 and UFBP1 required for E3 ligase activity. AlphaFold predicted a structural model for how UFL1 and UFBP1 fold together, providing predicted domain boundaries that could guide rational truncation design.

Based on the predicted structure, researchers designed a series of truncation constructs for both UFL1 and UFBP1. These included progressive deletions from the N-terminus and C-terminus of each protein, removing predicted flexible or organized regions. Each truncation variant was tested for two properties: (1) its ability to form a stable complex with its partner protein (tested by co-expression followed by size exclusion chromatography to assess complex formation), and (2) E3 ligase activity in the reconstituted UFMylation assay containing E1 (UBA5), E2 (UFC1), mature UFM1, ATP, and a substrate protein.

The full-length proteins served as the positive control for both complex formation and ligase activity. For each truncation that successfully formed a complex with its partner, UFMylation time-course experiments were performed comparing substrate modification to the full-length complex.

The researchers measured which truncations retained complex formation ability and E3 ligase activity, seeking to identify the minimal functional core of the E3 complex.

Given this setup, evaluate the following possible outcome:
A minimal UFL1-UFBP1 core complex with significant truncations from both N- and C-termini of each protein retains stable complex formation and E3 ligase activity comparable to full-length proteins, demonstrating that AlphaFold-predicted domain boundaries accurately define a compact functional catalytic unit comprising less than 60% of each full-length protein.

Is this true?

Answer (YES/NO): NO